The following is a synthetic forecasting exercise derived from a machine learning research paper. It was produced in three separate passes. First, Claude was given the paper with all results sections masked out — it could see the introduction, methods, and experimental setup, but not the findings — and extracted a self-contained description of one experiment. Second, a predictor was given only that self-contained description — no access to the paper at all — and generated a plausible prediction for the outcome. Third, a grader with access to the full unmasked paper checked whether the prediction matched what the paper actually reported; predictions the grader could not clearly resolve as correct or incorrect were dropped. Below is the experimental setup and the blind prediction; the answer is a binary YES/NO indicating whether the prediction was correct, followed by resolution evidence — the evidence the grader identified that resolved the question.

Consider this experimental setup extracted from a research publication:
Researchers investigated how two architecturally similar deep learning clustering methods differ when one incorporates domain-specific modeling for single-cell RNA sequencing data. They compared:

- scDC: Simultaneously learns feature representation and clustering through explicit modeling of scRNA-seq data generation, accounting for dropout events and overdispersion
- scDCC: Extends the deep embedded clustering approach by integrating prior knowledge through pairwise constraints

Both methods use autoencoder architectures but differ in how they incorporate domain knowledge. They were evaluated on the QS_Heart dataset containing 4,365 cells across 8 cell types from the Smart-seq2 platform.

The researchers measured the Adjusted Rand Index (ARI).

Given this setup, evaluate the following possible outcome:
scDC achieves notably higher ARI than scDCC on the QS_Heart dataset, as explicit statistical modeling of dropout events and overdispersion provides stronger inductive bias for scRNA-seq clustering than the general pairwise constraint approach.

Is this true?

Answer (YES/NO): YES